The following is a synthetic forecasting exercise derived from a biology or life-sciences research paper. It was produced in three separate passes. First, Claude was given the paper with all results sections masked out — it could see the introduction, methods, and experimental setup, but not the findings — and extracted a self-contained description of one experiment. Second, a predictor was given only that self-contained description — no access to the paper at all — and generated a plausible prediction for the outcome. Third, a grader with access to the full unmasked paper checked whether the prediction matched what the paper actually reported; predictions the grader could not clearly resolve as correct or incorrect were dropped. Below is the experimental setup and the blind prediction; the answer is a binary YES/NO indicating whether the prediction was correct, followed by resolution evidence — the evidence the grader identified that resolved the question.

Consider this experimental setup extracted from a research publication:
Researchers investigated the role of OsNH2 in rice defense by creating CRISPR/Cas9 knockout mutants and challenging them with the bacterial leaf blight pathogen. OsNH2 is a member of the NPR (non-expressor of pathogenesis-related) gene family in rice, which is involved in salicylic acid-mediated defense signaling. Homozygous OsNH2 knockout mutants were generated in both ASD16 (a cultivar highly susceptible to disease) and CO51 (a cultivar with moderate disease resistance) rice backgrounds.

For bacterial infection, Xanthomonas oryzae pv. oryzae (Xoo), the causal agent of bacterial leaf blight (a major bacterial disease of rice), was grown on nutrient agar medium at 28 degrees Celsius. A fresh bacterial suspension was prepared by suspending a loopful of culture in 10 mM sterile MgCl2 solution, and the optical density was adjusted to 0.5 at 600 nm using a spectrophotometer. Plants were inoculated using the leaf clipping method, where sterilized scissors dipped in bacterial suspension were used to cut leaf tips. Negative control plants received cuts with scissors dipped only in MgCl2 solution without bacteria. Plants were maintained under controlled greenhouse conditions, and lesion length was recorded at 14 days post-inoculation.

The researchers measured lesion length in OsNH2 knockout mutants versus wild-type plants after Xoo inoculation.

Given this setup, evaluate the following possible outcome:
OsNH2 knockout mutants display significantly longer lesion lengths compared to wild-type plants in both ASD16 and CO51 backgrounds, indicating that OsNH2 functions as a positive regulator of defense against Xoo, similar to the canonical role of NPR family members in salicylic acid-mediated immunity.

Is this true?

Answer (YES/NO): YES